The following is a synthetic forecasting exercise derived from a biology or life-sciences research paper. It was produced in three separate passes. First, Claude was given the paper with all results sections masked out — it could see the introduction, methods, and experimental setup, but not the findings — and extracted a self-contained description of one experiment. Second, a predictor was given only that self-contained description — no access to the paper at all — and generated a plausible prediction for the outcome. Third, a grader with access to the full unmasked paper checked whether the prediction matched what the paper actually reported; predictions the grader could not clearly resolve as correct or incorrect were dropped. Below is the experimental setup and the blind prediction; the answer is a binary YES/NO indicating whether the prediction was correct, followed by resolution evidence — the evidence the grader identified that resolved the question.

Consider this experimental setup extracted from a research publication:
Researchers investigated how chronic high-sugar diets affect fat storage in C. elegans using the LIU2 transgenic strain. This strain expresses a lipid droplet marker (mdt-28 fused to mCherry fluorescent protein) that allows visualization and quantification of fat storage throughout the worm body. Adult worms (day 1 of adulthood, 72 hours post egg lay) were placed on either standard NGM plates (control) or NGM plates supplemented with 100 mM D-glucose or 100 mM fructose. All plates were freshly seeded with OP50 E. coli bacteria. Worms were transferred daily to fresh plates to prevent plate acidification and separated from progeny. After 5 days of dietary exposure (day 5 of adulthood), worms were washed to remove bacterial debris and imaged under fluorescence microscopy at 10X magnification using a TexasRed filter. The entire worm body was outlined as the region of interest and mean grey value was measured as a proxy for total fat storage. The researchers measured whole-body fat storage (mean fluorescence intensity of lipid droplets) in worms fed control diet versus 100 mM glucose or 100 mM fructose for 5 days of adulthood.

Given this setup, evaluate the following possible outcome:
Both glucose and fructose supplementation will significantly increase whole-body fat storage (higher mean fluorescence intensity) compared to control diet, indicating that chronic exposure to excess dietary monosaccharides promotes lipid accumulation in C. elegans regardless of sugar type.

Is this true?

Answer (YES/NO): YES